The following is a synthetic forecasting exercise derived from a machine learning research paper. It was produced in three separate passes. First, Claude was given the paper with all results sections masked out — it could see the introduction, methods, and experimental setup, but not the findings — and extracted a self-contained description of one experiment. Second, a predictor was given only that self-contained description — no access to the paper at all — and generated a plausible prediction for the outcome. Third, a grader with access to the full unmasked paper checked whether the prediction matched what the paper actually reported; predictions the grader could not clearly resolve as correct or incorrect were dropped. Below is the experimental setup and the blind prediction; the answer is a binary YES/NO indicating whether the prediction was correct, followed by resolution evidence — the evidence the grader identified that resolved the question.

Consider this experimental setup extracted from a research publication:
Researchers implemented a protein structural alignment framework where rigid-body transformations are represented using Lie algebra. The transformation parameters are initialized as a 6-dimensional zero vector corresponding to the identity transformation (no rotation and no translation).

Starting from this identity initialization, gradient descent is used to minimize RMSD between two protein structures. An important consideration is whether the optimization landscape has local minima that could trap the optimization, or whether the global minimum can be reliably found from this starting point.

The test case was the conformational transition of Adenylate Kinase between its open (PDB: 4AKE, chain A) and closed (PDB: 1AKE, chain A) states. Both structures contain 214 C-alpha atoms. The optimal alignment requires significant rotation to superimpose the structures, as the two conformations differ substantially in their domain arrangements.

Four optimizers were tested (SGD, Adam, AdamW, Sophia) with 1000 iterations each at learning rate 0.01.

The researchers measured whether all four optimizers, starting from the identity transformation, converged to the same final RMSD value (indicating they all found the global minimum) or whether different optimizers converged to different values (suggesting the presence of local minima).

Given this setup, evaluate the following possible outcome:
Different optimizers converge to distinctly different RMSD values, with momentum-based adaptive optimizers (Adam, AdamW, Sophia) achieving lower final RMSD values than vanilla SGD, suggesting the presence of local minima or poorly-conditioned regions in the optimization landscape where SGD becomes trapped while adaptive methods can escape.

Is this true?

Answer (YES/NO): NO